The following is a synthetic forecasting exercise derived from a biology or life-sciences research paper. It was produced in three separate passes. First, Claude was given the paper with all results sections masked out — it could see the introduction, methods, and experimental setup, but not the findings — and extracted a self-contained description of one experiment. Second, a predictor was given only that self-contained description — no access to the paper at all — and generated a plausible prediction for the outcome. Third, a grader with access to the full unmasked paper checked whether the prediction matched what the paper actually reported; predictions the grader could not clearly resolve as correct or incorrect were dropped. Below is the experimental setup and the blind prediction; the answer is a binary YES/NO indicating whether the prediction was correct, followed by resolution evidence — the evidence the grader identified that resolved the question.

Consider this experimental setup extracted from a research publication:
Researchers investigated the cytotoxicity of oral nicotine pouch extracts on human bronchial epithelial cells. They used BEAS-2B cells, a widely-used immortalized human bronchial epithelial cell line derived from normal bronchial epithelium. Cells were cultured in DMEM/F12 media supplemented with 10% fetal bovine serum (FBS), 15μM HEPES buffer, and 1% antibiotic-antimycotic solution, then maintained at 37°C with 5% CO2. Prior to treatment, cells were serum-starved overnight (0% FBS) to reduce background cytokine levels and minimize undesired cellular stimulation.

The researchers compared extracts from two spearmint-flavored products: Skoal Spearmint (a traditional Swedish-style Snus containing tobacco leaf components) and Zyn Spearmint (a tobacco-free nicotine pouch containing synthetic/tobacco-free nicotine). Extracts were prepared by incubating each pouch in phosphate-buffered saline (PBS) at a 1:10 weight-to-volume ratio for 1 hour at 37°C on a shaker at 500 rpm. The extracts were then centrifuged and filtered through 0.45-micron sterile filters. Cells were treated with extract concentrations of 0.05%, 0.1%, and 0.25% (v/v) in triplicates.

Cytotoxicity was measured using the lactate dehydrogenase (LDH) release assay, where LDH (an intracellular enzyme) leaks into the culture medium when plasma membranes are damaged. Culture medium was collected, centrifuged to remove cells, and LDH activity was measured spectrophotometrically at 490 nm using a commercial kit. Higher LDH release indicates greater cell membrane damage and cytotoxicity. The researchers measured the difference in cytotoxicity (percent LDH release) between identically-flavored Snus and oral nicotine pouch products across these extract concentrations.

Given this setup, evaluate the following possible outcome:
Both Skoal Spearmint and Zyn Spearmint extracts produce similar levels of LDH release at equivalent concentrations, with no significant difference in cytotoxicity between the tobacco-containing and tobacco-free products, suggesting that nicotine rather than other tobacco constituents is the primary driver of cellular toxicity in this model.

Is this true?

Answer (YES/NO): NO